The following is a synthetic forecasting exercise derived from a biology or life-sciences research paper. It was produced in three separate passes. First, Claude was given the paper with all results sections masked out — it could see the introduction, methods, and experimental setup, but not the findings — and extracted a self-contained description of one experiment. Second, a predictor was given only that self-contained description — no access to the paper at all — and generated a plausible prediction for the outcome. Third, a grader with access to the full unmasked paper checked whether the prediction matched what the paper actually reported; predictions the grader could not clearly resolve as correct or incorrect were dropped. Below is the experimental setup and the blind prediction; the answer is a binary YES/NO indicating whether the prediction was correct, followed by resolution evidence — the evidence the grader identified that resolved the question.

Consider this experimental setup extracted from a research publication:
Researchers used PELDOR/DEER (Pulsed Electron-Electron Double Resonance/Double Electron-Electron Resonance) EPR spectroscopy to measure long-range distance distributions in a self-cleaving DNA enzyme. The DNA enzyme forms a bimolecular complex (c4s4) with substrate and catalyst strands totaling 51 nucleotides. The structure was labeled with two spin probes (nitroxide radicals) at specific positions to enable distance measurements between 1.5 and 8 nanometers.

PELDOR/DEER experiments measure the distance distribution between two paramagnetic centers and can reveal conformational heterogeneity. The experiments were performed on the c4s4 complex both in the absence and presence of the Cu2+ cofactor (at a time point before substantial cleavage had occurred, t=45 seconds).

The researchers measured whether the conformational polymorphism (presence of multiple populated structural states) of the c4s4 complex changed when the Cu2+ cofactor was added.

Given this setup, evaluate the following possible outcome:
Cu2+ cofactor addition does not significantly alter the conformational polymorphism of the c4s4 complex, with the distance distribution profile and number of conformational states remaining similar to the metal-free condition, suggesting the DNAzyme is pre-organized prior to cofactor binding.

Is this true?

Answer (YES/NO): YES